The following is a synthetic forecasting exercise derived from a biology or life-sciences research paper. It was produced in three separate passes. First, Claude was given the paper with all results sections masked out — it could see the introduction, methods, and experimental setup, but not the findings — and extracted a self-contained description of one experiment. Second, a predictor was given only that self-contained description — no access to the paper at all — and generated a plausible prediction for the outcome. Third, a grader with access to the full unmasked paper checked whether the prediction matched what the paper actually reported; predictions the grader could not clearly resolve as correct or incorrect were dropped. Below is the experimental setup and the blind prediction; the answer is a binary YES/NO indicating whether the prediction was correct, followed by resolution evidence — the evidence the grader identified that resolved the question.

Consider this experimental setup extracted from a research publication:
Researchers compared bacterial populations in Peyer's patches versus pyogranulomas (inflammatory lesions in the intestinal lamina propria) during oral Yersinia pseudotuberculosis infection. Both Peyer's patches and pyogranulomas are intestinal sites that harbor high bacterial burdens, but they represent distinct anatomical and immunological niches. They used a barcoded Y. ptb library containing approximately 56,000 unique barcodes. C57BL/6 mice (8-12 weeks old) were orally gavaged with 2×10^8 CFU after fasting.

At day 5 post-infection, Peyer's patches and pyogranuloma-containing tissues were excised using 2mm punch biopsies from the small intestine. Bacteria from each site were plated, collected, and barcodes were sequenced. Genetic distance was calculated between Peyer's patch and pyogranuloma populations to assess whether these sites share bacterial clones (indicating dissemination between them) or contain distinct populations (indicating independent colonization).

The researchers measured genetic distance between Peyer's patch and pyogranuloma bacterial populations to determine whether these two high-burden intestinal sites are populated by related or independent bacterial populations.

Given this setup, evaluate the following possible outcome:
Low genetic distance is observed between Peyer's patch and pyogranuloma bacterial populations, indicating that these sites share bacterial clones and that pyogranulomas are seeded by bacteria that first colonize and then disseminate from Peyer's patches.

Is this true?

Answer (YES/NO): NO